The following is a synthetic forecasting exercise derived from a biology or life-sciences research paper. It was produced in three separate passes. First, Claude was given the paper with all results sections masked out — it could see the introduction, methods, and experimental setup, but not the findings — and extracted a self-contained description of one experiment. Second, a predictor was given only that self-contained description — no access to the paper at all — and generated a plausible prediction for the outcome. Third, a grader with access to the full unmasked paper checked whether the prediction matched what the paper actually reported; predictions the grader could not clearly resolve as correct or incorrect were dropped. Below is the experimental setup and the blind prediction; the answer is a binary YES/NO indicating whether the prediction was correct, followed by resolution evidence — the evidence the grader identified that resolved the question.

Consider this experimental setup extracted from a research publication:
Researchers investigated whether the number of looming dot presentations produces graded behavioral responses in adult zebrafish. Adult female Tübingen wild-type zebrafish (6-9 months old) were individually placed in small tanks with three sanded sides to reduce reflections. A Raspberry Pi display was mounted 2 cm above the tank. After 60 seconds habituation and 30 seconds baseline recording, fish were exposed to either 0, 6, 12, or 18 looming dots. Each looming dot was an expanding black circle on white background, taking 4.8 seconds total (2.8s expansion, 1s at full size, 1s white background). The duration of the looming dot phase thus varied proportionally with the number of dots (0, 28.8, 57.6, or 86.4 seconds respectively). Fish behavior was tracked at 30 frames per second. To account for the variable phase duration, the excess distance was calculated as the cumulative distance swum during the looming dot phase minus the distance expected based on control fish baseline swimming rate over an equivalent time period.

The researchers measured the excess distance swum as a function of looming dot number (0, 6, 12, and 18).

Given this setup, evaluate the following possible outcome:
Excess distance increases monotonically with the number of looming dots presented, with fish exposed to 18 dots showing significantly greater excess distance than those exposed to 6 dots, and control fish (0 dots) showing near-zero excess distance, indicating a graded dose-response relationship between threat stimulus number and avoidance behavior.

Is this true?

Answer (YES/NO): YES